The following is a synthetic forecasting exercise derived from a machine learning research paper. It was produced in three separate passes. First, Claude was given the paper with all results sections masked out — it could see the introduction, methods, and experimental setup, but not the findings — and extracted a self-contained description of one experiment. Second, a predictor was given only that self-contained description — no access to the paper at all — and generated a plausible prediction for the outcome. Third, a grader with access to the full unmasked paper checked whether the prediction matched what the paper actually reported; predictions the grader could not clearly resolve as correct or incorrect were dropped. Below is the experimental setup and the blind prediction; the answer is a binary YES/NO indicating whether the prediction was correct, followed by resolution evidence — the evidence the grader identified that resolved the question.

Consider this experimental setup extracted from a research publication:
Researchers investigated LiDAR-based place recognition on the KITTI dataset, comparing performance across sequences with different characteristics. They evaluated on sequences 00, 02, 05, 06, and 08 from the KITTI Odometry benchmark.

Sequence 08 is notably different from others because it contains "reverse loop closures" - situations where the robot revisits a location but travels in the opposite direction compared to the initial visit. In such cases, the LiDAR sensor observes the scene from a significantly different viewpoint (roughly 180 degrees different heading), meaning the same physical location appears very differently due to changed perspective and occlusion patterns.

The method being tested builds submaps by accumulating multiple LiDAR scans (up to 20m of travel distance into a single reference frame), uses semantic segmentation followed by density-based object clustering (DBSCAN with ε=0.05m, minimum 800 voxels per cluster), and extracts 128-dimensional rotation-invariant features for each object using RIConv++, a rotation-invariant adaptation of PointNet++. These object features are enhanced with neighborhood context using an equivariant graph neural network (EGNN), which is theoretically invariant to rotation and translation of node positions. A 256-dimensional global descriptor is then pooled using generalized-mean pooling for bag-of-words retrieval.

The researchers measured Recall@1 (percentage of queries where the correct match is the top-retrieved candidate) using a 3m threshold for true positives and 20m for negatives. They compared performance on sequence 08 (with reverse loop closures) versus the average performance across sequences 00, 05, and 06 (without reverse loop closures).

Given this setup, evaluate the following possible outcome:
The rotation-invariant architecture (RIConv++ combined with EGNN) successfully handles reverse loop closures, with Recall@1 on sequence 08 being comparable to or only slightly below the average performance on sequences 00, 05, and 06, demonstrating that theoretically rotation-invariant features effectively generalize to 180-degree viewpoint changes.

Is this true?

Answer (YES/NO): NO